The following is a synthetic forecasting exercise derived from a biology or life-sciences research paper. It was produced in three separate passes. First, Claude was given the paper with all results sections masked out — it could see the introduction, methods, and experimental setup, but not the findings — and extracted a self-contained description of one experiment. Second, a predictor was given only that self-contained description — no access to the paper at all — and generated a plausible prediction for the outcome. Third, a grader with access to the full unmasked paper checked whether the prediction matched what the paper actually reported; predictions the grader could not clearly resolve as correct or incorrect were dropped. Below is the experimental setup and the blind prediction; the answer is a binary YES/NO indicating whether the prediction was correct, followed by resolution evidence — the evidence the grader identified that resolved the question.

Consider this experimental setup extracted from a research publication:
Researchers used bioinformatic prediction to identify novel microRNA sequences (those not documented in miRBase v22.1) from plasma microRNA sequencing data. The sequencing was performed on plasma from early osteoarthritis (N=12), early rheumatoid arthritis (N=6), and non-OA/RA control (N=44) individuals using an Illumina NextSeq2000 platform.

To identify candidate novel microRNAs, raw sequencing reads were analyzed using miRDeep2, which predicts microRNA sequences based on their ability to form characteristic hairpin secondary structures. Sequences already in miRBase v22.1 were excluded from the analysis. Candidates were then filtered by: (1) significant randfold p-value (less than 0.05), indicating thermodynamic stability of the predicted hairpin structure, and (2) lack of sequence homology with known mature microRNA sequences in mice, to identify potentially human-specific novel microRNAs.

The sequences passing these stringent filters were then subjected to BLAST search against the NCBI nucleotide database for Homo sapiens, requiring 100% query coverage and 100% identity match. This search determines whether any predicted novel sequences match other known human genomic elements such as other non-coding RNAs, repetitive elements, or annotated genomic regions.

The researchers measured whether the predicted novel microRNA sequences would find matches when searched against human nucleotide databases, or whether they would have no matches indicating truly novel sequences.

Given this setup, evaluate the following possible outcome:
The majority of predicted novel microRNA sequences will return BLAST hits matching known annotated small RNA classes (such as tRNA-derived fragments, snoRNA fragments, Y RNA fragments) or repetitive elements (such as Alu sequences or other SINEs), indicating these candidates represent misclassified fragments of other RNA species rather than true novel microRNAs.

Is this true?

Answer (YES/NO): NO